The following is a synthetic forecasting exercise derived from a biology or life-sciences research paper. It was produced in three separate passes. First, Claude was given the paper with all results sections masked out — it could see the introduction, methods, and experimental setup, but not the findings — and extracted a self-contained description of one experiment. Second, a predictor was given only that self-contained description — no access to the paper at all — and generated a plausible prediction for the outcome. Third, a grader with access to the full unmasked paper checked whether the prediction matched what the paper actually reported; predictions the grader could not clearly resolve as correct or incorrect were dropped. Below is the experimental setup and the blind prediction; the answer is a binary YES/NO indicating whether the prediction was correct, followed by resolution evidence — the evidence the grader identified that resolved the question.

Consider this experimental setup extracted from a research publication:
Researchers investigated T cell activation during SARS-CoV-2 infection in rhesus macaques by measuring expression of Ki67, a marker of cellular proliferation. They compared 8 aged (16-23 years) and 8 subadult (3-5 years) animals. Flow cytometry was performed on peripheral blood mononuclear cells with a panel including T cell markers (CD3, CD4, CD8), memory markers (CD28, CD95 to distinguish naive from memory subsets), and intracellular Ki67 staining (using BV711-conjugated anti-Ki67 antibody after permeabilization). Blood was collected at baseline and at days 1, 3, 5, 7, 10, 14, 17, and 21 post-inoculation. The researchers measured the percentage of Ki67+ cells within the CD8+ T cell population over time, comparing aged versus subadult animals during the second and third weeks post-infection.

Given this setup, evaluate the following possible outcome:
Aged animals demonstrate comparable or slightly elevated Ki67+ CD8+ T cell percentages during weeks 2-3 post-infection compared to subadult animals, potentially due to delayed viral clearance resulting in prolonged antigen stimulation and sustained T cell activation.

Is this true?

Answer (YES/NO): NO